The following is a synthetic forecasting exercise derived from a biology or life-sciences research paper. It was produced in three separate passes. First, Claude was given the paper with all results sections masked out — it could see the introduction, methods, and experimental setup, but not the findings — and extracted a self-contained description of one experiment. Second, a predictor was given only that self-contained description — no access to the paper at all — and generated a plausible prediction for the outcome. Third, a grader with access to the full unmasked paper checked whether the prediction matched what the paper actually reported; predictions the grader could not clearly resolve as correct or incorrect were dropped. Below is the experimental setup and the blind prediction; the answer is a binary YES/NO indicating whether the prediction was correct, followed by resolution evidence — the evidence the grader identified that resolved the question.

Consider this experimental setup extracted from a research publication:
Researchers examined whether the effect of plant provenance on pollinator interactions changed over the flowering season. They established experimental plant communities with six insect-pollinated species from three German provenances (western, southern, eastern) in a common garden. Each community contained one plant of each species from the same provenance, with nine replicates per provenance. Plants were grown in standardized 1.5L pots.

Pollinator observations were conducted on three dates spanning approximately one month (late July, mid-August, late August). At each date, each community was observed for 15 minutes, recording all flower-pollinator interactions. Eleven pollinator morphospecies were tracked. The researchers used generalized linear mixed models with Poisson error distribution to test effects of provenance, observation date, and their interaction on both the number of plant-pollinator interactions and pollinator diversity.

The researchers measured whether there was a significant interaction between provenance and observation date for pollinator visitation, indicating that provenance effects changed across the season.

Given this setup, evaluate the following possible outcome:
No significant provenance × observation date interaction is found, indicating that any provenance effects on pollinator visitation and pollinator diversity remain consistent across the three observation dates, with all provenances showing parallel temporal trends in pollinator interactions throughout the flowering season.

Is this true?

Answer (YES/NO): NO